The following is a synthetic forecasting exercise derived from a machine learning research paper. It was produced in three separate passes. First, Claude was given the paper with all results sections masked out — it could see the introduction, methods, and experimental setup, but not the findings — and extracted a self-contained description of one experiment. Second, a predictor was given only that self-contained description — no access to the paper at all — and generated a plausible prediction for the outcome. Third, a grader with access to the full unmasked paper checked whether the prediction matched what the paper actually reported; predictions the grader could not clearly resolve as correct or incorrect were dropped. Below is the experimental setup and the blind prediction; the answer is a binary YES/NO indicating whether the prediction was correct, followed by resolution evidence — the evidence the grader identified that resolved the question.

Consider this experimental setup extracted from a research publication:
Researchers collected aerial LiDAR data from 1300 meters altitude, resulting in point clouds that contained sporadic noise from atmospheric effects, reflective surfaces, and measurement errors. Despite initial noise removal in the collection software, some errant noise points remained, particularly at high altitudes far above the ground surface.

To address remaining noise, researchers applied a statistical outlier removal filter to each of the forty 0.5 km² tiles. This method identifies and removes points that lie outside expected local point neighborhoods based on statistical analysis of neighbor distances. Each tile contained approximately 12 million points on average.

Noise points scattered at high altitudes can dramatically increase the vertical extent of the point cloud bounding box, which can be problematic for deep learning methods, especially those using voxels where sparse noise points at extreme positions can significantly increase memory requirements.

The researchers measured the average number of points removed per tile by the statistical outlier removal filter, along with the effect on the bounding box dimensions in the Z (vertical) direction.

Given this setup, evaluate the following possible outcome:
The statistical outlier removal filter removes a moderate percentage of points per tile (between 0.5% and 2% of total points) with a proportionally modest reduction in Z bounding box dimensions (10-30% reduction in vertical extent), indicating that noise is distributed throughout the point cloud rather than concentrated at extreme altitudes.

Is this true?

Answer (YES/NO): NO